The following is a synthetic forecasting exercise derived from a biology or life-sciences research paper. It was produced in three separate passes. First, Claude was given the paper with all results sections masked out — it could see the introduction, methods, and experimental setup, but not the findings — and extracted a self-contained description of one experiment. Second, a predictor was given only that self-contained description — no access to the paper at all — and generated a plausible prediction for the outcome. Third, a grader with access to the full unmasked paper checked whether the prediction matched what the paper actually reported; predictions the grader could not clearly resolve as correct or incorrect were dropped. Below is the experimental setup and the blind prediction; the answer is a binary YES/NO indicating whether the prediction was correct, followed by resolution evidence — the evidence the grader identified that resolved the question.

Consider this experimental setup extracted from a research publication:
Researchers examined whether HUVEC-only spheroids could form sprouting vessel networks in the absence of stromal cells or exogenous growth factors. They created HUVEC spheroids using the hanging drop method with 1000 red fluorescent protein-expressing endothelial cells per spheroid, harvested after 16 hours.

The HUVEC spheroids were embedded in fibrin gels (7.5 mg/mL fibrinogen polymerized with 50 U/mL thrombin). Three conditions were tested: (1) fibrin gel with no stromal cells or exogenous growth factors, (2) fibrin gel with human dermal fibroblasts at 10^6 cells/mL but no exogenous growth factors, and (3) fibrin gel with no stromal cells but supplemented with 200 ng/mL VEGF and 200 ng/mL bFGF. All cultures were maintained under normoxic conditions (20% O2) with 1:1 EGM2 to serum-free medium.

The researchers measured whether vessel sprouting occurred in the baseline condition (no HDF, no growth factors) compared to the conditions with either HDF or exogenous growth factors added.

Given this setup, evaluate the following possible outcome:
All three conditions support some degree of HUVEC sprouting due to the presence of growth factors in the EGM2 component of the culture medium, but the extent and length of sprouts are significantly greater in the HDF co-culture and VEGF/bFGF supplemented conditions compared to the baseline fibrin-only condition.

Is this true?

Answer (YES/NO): NO